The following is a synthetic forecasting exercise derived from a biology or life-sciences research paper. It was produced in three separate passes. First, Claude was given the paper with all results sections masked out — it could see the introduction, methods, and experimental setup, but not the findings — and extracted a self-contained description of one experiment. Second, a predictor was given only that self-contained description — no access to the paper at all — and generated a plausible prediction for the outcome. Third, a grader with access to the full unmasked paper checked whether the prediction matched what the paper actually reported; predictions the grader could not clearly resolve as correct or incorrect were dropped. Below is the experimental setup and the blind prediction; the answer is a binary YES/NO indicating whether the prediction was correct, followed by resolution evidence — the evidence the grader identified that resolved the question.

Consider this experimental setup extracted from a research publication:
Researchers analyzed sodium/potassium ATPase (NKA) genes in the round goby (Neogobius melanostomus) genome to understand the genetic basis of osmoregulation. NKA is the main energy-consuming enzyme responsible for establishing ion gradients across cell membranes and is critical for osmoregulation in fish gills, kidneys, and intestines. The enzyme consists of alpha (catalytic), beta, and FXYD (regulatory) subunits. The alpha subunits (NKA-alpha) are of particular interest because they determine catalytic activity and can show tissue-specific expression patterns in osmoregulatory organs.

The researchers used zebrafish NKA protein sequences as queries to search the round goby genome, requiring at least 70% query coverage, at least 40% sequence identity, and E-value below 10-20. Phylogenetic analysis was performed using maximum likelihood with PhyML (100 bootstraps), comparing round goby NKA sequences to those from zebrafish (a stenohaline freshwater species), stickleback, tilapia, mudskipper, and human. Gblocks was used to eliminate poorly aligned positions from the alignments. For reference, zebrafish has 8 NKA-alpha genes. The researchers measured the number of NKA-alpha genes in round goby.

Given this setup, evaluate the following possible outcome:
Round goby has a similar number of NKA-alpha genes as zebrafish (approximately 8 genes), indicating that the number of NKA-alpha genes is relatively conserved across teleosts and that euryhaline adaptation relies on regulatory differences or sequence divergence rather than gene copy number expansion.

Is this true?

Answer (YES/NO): NO